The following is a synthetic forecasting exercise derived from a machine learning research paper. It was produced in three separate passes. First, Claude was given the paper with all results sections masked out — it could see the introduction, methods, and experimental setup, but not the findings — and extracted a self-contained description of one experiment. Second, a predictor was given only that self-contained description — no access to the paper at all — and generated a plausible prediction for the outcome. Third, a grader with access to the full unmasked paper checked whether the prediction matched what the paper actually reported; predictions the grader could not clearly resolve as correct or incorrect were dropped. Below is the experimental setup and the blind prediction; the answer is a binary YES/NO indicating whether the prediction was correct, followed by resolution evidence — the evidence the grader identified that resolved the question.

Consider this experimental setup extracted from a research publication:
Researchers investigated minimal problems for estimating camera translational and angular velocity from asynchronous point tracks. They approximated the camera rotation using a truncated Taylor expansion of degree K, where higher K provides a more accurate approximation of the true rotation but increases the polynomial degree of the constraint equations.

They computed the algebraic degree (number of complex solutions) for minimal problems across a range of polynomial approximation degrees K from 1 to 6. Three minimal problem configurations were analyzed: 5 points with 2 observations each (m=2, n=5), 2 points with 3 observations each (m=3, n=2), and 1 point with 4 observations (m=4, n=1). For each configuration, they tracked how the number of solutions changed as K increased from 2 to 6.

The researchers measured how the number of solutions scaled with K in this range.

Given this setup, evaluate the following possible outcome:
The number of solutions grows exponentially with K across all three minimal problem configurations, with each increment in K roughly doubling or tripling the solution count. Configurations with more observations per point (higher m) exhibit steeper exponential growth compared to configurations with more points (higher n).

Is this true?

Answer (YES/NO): NO